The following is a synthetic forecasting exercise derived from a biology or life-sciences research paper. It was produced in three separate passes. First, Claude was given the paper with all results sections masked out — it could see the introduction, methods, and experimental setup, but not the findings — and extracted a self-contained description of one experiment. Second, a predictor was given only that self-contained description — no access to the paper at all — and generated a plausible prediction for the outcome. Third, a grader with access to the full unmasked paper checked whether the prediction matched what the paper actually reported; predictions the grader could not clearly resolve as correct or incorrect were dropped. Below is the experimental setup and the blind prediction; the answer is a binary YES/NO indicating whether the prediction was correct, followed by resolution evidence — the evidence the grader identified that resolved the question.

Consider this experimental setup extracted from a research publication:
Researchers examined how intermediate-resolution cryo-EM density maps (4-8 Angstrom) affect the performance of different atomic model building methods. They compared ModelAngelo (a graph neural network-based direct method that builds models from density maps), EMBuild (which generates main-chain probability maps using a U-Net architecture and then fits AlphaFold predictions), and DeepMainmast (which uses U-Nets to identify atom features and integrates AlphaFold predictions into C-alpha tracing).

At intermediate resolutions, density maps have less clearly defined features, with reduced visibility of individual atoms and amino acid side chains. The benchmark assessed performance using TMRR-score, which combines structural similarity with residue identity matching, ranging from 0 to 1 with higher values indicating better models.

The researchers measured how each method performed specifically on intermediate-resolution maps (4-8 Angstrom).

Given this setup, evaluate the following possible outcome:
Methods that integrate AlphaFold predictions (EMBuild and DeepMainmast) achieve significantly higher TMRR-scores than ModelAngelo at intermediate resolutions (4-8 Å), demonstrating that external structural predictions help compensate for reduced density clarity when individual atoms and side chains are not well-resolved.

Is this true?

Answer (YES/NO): NO